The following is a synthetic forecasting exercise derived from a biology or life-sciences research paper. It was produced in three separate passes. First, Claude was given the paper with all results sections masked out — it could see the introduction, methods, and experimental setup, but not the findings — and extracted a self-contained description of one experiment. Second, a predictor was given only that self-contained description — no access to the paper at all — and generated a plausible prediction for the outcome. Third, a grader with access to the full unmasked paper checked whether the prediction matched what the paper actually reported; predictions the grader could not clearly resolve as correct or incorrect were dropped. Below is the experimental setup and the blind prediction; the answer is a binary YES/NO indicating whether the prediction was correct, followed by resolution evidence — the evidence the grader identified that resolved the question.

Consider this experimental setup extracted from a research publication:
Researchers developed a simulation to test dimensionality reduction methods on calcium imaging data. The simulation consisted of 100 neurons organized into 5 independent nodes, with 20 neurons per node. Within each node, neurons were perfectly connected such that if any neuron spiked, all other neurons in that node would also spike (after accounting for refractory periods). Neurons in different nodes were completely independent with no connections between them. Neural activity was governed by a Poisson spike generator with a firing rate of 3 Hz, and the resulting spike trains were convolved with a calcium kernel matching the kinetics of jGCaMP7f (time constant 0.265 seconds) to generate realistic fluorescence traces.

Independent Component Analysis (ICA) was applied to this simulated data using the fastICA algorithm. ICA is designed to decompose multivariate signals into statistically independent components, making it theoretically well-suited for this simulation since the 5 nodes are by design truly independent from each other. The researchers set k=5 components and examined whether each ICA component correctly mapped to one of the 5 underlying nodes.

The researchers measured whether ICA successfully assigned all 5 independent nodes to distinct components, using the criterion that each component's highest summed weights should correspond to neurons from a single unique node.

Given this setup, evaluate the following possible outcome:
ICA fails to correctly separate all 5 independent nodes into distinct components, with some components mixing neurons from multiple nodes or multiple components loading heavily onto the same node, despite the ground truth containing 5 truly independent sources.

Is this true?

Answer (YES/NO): YES